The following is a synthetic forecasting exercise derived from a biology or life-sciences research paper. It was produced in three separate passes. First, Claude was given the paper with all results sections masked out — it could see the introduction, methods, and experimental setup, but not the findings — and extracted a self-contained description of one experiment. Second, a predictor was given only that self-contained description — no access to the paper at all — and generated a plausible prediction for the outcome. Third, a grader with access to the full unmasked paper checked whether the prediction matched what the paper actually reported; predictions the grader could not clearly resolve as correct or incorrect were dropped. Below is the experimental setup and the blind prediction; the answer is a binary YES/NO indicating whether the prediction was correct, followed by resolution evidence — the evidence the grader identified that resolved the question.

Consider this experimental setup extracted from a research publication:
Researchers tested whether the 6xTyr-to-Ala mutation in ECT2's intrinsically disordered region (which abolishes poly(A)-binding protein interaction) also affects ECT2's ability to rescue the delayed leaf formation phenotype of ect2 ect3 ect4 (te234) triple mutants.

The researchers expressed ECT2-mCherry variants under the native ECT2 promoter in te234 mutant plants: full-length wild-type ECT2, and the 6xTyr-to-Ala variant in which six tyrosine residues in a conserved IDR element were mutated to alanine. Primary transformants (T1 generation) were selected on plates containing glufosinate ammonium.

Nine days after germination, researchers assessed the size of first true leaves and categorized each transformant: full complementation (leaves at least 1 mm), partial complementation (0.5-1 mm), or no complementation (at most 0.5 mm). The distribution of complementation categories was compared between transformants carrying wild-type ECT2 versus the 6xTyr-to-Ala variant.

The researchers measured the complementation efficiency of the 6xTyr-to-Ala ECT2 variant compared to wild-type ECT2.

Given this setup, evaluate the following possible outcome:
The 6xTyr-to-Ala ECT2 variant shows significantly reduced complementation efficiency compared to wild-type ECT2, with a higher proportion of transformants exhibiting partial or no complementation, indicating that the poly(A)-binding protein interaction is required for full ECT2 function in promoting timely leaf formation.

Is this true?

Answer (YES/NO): YES